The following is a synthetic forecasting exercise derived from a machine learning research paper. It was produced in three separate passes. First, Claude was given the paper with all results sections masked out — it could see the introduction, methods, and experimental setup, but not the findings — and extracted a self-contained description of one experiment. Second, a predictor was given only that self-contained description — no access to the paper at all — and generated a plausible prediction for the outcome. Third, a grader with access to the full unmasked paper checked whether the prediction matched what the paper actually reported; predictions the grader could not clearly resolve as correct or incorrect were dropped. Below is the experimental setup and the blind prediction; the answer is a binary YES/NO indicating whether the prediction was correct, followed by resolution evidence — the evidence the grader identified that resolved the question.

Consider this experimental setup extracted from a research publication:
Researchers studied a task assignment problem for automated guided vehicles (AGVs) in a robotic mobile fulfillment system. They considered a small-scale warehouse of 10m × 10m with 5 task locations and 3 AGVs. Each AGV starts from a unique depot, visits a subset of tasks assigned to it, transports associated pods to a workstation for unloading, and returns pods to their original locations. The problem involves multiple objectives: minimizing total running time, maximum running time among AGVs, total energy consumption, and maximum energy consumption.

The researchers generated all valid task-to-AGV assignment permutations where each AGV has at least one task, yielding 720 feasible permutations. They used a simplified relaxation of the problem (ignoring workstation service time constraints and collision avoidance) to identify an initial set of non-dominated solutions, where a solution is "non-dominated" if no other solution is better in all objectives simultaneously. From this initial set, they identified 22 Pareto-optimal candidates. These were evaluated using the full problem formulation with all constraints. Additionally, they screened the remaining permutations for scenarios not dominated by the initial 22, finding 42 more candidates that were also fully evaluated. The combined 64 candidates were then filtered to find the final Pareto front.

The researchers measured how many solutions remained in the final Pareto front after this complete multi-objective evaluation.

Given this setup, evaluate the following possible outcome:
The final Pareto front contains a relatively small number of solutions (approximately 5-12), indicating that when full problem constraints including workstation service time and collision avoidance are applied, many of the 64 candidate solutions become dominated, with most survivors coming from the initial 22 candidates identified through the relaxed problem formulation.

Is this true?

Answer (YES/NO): NO